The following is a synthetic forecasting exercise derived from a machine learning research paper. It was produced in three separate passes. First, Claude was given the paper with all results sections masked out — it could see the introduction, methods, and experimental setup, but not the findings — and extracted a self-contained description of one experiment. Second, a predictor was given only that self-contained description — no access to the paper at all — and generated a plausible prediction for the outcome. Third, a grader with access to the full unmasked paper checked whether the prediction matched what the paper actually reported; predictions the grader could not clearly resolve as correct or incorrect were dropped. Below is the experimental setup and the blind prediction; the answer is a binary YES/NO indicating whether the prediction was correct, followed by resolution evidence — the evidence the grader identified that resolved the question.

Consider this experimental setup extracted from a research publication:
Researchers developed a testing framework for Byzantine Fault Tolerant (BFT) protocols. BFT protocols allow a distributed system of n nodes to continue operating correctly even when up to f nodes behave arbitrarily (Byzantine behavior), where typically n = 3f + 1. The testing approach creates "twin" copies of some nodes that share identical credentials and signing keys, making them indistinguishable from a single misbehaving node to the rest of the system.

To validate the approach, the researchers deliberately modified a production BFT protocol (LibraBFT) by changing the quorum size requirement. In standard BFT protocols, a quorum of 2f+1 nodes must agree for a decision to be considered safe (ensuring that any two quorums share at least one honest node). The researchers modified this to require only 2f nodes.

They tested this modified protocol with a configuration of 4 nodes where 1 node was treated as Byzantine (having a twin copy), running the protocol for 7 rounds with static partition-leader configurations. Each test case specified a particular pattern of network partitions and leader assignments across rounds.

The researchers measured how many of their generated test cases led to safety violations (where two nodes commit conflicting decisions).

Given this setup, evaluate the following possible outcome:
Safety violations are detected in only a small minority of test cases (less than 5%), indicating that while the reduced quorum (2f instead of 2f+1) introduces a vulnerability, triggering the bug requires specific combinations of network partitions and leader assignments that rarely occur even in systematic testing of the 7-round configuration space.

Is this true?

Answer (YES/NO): NO